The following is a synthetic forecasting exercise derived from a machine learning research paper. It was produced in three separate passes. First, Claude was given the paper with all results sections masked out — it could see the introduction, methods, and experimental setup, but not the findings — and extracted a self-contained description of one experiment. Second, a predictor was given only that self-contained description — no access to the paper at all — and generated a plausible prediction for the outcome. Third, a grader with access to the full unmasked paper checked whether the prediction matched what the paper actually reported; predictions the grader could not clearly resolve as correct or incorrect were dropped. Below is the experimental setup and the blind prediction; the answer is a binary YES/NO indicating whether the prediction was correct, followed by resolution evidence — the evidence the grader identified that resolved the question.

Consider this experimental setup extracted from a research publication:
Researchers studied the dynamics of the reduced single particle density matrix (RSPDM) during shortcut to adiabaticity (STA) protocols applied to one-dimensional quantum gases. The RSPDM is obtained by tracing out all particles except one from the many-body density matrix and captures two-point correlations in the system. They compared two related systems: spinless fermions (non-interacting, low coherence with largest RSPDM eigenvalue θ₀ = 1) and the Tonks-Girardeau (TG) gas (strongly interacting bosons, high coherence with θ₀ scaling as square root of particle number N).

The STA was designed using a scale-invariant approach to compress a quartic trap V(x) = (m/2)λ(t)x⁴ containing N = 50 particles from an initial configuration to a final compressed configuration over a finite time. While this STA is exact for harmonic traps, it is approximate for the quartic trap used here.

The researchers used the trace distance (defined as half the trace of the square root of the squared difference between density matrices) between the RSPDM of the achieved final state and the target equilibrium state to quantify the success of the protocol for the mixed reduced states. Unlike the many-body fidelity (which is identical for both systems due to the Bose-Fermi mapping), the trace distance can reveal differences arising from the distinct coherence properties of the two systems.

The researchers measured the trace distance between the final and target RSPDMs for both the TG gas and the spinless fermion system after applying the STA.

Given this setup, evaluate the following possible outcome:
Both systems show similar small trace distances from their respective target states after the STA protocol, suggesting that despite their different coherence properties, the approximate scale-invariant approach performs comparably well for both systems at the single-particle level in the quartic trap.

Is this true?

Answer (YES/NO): NO